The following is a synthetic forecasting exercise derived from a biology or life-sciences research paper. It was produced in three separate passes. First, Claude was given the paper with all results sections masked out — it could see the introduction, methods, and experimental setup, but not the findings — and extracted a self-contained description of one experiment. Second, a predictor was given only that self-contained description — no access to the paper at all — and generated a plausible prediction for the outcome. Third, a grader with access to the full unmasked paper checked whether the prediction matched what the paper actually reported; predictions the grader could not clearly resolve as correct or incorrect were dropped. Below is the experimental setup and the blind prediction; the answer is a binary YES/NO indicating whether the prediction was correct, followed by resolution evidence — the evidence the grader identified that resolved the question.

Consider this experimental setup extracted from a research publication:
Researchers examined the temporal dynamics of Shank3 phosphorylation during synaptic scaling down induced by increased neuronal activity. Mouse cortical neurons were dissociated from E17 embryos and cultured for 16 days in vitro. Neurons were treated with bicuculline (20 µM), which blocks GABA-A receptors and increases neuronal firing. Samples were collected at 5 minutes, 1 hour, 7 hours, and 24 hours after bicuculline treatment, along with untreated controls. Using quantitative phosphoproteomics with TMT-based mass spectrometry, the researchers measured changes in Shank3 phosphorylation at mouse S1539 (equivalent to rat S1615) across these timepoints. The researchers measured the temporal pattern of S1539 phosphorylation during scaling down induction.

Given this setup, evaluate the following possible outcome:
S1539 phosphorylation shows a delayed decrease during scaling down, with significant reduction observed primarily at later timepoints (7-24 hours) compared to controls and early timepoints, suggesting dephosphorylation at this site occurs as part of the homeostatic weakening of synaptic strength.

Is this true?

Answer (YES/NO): NO